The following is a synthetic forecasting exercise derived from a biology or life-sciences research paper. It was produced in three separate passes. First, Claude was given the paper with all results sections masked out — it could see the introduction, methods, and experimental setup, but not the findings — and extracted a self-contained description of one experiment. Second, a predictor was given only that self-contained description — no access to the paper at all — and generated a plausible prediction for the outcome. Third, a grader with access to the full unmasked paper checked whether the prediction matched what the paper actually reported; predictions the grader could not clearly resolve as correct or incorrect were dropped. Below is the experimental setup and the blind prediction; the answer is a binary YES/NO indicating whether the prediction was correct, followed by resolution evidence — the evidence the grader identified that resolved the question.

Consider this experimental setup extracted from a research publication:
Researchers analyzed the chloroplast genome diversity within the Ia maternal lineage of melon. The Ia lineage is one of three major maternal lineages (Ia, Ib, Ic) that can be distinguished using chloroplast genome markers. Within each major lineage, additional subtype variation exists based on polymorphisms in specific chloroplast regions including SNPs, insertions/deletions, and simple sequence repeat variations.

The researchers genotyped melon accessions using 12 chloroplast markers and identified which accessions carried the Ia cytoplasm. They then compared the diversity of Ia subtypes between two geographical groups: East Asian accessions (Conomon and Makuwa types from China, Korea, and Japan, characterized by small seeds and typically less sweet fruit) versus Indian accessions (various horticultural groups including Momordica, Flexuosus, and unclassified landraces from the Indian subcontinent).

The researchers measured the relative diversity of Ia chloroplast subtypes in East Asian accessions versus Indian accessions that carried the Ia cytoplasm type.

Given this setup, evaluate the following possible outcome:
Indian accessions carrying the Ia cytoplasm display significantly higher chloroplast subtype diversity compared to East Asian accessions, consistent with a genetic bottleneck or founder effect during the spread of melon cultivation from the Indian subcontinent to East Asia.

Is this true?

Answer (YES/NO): YES